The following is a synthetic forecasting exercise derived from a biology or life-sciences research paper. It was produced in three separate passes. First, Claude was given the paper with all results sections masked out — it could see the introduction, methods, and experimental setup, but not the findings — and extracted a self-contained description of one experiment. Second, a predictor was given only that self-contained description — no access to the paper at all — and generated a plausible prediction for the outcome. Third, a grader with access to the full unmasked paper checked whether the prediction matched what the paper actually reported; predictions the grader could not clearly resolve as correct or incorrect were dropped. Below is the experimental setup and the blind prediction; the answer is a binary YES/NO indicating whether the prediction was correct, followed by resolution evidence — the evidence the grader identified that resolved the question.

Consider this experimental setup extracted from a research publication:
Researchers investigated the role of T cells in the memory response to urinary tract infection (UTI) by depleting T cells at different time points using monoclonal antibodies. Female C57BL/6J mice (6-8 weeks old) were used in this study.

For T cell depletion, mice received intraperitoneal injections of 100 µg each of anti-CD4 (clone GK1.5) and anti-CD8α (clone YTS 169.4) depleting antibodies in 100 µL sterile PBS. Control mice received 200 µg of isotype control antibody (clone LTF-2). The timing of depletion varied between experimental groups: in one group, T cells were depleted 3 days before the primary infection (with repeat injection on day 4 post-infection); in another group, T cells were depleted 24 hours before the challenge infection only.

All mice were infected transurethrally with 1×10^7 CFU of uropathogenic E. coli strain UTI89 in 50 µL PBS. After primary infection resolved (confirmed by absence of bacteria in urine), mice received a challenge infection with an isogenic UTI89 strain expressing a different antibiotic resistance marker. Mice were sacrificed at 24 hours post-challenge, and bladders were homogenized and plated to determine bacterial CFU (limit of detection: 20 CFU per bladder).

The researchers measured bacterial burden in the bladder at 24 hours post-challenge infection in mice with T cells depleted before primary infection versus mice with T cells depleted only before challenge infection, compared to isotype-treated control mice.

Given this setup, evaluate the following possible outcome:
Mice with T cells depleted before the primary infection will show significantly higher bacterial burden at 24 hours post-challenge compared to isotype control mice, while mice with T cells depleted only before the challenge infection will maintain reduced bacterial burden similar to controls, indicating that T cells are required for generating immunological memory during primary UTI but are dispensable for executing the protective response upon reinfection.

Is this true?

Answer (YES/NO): YES